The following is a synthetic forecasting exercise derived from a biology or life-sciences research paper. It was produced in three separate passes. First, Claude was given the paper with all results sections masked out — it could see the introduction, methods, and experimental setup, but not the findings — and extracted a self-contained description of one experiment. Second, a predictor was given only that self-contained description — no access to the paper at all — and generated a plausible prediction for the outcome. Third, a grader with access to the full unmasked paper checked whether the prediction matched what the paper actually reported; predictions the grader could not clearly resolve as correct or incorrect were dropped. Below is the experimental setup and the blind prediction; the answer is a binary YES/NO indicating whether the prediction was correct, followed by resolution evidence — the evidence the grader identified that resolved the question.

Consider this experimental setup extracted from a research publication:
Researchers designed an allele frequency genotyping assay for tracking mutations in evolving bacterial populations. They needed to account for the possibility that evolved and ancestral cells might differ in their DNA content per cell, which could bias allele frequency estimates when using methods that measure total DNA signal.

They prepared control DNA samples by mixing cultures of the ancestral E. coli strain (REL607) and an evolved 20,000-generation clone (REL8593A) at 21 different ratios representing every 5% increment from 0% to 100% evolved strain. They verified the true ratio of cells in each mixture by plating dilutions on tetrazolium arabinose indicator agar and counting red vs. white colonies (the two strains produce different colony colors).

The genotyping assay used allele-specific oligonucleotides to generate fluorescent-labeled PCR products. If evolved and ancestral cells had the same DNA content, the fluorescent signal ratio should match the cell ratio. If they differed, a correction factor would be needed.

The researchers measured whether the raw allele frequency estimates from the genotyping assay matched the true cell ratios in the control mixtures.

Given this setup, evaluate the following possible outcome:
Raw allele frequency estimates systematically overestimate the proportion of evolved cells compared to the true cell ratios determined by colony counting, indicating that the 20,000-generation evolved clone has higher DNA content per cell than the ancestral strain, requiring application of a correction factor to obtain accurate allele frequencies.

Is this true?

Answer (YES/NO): YES